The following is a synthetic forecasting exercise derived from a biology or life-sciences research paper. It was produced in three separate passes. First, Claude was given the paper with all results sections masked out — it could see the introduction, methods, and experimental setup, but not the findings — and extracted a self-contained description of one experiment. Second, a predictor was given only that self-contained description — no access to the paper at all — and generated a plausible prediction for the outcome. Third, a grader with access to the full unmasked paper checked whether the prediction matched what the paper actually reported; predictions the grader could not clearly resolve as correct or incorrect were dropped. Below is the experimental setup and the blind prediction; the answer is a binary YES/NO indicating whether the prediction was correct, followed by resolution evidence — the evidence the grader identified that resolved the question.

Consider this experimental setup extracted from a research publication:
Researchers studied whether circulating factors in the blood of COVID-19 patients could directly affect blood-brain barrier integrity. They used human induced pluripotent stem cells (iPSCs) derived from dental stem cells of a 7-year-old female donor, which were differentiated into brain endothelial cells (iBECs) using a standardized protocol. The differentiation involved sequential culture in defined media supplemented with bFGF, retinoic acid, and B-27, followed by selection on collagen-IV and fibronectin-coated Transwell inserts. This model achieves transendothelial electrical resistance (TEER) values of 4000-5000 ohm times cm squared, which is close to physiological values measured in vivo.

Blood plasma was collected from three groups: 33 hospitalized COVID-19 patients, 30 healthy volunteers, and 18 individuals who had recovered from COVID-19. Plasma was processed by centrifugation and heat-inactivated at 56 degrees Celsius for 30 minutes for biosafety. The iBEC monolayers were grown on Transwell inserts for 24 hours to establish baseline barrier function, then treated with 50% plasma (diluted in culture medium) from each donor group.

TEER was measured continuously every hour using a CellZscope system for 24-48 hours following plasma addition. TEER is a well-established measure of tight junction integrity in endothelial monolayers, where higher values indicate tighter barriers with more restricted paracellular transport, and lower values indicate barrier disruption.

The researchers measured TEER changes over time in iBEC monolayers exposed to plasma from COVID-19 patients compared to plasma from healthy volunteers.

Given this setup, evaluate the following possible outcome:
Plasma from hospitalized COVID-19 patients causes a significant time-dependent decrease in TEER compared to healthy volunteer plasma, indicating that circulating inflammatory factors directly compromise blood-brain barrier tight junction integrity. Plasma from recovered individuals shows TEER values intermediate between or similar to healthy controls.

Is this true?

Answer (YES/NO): NO